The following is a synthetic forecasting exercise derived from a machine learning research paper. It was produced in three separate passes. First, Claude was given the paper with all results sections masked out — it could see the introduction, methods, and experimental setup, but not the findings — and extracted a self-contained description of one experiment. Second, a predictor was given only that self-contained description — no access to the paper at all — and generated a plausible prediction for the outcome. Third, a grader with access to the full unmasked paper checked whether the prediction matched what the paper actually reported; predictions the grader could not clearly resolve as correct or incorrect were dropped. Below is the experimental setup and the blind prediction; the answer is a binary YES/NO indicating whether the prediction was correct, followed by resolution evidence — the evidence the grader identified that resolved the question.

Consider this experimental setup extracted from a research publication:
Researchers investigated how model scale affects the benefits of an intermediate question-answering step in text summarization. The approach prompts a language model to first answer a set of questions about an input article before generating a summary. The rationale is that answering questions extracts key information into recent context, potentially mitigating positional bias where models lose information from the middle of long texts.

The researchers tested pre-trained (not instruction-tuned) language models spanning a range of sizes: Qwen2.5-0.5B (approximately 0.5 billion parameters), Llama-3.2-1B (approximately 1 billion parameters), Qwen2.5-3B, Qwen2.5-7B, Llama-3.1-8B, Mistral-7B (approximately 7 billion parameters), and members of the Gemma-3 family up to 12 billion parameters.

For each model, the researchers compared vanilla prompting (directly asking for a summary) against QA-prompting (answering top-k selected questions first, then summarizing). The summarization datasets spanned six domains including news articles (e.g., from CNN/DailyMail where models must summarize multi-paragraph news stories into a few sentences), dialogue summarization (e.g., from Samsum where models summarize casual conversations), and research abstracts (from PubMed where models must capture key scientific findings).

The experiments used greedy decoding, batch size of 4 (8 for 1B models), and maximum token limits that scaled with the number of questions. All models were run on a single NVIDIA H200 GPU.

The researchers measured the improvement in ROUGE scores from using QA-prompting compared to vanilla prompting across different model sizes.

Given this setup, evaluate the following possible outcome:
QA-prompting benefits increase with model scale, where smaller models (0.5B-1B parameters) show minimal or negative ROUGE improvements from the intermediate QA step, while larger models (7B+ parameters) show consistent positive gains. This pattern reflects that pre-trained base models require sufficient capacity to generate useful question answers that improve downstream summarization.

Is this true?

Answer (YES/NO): NO